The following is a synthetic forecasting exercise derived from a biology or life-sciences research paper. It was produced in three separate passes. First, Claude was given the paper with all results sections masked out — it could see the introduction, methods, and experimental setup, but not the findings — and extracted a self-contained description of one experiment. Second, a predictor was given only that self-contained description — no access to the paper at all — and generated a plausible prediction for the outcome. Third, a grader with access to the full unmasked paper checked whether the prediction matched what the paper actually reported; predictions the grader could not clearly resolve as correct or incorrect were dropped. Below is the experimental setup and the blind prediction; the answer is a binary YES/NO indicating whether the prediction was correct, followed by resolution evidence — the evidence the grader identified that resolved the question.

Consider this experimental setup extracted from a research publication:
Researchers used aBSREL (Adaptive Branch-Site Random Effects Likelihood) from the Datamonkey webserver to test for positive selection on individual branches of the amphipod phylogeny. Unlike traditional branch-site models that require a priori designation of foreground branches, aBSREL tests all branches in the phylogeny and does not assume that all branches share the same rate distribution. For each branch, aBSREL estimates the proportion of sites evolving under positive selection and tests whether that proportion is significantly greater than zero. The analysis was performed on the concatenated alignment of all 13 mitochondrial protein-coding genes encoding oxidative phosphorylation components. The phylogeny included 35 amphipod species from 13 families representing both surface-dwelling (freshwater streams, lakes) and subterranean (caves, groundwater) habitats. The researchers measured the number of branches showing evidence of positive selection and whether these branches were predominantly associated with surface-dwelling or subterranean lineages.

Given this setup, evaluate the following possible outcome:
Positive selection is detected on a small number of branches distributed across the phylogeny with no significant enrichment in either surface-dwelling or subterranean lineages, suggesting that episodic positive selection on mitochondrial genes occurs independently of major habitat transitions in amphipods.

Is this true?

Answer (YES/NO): NO